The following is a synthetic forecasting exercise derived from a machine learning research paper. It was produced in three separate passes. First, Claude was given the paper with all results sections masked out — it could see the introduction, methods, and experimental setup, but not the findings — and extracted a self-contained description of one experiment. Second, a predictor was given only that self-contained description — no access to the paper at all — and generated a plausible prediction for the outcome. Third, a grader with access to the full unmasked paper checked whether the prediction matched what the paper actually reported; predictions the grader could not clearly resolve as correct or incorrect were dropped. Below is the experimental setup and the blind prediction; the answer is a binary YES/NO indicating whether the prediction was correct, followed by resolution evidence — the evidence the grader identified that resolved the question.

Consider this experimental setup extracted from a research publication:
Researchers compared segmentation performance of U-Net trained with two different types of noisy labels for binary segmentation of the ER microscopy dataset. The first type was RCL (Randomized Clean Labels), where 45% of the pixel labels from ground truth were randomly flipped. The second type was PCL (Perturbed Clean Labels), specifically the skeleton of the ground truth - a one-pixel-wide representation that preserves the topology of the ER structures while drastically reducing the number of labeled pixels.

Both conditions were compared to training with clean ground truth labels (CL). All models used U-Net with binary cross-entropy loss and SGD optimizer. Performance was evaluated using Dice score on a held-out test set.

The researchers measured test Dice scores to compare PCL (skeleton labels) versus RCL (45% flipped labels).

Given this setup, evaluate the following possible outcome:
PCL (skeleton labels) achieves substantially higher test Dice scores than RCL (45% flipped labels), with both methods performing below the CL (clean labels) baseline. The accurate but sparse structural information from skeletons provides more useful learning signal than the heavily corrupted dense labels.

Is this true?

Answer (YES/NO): NO